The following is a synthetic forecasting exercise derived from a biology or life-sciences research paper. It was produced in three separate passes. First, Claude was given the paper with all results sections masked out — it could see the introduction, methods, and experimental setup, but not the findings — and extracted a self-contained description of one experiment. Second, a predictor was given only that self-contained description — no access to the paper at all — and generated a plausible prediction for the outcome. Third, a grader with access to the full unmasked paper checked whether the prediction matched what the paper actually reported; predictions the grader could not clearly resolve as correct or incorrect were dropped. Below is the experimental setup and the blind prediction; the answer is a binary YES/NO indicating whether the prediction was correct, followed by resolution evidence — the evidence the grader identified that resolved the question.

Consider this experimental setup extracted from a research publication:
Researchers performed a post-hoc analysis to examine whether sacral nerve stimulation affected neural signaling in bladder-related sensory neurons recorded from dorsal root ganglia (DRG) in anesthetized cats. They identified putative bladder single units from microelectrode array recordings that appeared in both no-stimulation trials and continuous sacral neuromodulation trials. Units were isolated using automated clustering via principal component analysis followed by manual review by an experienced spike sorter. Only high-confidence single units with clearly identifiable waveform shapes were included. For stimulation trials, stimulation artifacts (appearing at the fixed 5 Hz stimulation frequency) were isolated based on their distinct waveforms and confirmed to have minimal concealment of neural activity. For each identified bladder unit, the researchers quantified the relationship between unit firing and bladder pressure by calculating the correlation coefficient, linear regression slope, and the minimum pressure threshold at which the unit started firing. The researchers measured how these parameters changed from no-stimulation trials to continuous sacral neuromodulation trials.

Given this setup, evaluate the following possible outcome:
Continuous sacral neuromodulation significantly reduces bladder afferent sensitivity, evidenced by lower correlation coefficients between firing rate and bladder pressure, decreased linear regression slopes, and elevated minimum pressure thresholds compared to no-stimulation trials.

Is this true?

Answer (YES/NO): NO